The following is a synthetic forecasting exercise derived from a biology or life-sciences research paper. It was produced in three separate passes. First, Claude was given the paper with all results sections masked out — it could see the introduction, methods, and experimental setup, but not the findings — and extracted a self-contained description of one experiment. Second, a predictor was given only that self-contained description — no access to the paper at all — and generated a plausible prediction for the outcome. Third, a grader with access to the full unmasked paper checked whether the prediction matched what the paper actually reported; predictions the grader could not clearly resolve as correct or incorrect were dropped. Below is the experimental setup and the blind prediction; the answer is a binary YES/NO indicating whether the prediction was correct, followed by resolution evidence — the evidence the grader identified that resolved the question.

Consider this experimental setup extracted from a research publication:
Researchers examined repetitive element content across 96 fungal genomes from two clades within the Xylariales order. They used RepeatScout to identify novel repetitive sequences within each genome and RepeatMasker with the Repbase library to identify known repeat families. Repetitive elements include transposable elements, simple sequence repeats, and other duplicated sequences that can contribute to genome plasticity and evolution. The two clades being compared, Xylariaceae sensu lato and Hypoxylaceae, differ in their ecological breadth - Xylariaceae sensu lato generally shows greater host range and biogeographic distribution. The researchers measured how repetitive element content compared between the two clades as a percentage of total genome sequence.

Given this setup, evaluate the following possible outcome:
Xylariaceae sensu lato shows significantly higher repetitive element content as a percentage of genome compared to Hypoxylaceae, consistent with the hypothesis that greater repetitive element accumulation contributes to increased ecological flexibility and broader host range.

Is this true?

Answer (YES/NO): NO